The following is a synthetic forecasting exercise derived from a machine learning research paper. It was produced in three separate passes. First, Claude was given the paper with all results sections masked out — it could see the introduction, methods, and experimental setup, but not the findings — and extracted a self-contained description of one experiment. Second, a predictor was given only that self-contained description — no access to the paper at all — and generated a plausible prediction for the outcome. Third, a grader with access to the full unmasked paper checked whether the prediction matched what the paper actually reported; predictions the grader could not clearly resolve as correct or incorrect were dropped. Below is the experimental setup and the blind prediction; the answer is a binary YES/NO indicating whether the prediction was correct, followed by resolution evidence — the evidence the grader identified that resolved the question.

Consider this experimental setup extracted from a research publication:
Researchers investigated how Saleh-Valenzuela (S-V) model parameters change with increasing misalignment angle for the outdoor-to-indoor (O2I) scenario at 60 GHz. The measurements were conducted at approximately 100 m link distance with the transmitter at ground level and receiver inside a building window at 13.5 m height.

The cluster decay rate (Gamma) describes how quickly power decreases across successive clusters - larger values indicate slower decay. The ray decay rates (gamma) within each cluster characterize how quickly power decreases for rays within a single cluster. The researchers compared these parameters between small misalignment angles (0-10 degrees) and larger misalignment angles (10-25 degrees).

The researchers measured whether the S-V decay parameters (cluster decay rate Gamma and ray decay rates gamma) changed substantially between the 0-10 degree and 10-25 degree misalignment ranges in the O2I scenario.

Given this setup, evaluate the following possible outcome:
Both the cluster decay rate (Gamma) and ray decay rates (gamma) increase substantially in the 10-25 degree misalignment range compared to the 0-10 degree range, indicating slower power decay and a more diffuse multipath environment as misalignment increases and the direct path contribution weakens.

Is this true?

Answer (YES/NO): NO